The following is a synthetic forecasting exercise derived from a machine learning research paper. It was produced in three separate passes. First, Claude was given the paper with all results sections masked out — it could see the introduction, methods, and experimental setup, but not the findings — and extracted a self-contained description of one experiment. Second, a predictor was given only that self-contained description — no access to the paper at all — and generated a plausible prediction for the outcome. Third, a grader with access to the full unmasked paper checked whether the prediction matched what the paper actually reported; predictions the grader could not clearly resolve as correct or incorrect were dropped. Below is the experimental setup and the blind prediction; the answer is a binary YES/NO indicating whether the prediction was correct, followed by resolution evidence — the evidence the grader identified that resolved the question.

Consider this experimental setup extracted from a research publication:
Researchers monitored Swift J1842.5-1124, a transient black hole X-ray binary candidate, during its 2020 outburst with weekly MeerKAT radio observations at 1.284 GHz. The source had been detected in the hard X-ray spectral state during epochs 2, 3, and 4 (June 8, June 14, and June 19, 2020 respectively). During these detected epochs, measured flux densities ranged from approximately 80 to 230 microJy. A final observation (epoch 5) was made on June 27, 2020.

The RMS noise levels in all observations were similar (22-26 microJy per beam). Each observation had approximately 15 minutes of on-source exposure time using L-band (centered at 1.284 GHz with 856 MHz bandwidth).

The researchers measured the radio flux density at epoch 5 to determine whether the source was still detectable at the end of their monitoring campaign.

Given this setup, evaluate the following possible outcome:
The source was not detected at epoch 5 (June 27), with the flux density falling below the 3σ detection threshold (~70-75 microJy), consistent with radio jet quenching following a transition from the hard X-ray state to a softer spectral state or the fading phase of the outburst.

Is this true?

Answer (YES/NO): YES